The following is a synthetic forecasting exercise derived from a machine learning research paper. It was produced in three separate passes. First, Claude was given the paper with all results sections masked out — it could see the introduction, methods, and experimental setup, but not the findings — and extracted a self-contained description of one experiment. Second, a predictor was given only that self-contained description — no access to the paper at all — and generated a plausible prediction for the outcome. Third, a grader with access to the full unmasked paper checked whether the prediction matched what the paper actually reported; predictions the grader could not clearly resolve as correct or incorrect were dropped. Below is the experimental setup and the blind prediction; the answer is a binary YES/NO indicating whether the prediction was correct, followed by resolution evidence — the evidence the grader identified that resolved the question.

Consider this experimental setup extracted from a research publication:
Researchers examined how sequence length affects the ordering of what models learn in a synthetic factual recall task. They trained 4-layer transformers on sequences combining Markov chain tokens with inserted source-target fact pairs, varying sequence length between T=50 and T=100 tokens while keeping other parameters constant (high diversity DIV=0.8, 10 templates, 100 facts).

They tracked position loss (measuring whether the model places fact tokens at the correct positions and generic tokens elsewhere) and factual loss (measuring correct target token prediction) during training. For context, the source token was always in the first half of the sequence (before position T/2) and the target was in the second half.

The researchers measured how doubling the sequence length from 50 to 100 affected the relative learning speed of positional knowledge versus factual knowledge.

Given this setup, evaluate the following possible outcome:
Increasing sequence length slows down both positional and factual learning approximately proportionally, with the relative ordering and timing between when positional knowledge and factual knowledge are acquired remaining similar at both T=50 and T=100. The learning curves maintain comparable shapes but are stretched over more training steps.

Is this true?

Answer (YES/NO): NO